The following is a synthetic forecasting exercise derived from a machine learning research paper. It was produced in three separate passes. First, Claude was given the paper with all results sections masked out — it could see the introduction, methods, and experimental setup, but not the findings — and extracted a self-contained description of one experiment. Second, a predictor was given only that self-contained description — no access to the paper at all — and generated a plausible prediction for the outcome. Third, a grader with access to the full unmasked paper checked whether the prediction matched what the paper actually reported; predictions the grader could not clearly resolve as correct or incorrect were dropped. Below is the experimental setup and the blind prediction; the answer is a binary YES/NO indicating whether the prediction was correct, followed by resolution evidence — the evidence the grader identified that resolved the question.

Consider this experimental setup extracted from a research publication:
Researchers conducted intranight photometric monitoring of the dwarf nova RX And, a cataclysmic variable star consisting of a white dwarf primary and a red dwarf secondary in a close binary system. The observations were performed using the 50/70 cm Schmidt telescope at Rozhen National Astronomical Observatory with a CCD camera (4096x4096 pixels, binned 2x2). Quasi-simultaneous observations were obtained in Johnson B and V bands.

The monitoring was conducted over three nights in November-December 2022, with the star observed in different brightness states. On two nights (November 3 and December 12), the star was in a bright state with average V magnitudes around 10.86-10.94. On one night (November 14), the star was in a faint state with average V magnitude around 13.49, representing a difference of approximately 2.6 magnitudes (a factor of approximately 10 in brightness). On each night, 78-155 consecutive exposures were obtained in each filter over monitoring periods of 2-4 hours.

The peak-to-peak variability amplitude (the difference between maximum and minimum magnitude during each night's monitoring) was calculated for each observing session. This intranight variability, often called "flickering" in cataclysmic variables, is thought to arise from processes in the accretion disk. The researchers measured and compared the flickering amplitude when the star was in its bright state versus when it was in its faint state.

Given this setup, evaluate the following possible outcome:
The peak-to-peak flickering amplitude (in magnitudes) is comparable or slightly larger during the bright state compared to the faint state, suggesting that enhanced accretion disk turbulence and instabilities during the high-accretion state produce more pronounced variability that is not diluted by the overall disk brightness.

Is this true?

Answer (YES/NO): NO